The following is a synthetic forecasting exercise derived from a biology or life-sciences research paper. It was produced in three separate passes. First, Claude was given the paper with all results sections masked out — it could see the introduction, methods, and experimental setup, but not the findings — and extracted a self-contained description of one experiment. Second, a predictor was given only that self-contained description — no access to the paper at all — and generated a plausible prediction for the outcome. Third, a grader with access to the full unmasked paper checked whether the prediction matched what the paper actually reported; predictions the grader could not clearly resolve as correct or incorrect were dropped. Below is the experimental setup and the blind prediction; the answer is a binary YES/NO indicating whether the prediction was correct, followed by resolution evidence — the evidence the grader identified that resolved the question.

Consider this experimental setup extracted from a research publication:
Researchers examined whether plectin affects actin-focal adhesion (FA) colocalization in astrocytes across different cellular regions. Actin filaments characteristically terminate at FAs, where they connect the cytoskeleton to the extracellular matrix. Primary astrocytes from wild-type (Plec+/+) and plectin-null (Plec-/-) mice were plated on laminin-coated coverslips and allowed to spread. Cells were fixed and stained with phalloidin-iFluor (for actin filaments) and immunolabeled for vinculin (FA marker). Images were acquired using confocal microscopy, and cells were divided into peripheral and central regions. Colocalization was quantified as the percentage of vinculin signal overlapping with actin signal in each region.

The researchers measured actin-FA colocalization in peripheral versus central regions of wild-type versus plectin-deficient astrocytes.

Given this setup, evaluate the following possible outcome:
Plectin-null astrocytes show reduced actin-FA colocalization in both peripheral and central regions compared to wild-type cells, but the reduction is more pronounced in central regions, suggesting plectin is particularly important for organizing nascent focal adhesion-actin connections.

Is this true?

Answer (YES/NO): NO